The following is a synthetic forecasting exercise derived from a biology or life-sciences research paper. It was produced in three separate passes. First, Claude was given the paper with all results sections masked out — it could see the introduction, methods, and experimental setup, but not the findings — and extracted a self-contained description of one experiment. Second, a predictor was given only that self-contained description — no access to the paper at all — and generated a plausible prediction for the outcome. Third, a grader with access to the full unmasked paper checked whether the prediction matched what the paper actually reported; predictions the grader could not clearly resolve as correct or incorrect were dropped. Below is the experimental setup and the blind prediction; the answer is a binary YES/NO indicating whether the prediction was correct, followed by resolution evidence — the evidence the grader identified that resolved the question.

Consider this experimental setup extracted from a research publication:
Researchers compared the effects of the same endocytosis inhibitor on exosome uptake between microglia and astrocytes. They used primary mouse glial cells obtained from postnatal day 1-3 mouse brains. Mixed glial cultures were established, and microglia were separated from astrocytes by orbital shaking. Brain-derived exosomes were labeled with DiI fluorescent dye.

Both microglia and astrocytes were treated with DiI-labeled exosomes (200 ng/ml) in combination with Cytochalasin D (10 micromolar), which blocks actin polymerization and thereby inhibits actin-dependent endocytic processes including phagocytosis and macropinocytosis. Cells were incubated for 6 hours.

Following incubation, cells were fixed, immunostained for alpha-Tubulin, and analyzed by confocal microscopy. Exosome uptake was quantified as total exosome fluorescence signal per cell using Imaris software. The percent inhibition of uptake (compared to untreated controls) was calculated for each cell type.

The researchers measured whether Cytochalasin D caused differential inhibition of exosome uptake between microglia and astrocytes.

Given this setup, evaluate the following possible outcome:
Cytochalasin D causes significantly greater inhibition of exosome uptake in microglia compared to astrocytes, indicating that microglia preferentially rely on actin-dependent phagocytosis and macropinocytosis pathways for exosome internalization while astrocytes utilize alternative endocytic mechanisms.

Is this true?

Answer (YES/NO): NO